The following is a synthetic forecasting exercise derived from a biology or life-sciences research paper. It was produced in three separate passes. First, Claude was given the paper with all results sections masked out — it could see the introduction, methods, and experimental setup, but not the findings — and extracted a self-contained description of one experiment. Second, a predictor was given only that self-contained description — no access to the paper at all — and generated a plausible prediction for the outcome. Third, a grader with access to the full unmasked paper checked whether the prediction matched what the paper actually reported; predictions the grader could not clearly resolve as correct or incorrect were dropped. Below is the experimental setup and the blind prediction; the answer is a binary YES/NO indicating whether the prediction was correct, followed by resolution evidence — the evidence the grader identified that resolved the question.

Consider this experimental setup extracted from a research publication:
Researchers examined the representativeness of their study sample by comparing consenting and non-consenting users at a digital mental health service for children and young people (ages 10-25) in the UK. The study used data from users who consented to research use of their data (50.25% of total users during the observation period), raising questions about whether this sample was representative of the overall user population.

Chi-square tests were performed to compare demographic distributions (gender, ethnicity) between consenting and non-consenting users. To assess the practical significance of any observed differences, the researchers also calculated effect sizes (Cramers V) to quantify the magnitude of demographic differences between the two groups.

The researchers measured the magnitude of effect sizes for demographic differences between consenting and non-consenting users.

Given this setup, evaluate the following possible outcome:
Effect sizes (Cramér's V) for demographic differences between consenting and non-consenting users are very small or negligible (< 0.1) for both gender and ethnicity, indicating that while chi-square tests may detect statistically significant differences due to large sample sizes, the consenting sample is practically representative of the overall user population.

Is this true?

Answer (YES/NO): YES